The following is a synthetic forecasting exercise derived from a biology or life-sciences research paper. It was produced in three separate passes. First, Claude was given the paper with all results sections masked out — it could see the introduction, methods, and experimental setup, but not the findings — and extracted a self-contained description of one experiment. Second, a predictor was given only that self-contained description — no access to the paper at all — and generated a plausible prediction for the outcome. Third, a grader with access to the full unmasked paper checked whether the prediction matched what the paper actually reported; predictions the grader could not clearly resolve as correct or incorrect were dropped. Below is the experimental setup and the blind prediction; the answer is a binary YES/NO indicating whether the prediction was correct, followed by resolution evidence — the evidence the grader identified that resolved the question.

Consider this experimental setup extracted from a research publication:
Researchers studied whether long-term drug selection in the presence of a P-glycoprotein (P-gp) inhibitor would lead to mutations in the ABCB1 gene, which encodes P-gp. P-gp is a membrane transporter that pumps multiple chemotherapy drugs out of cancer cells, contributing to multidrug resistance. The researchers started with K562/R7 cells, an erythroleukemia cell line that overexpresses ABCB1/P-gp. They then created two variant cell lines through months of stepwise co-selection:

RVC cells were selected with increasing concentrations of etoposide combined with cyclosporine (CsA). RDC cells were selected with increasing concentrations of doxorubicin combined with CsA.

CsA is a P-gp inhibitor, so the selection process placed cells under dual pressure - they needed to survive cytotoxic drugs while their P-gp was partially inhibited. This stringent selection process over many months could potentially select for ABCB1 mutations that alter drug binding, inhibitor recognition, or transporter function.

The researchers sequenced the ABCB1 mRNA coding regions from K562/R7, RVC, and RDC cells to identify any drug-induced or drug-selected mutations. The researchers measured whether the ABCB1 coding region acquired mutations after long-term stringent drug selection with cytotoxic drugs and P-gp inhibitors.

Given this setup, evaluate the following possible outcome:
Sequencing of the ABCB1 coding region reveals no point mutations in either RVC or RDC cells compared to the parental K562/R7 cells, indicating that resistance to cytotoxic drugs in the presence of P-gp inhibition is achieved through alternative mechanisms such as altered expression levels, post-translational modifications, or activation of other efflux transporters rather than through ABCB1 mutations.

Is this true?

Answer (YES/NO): YES